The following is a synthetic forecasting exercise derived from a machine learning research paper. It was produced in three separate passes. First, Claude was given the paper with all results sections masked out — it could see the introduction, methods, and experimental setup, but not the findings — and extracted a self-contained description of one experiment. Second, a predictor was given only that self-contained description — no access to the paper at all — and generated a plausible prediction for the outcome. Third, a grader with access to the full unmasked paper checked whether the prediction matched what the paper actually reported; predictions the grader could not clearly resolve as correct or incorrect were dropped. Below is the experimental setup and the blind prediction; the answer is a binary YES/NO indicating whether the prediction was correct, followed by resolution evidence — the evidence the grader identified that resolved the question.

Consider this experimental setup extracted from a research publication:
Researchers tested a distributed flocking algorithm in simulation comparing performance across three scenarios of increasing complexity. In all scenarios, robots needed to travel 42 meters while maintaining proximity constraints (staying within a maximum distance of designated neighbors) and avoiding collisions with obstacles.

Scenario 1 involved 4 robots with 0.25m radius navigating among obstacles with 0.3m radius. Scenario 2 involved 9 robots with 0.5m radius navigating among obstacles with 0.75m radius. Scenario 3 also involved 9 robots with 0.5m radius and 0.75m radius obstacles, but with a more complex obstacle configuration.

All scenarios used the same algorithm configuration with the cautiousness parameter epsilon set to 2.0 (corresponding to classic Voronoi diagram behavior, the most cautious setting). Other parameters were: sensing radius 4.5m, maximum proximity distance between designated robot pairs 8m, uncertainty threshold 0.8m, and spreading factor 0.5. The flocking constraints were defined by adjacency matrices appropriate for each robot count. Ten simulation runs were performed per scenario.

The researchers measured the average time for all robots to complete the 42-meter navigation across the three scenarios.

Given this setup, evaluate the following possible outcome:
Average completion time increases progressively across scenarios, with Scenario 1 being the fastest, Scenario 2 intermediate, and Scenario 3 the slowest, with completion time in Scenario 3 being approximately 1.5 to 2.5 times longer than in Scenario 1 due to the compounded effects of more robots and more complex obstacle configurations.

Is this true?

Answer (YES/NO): NO